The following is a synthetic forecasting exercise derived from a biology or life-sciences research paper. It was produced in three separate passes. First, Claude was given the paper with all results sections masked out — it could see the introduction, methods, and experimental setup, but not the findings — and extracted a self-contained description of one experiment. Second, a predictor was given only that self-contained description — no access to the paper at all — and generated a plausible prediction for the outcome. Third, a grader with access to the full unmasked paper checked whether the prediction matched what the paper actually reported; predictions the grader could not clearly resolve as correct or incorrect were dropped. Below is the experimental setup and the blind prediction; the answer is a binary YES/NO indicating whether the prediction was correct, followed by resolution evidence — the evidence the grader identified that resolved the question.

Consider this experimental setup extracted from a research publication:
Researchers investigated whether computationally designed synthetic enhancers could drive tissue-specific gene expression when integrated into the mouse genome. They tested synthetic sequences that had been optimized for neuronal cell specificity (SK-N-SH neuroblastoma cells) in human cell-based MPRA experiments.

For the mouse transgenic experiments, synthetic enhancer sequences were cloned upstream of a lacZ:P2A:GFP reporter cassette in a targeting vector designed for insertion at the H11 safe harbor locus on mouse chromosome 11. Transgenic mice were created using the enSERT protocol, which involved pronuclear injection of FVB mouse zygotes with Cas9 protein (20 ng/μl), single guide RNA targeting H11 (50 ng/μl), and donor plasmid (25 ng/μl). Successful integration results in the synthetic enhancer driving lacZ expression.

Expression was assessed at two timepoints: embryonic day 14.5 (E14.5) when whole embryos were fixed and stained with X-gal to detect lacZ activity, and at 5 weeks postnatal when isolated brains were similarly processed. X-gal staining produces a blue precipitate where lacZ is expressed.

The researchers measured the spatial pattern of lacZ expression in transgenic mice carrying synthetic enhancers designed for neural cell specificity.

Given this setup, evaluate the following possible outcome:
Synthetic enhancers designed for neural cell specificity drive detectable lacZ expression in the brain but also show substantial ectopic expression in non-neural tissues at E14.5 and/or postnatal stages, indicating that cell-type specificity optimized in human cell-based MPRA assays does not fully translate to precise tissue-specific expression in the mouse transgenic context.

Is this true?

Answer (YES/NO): NO